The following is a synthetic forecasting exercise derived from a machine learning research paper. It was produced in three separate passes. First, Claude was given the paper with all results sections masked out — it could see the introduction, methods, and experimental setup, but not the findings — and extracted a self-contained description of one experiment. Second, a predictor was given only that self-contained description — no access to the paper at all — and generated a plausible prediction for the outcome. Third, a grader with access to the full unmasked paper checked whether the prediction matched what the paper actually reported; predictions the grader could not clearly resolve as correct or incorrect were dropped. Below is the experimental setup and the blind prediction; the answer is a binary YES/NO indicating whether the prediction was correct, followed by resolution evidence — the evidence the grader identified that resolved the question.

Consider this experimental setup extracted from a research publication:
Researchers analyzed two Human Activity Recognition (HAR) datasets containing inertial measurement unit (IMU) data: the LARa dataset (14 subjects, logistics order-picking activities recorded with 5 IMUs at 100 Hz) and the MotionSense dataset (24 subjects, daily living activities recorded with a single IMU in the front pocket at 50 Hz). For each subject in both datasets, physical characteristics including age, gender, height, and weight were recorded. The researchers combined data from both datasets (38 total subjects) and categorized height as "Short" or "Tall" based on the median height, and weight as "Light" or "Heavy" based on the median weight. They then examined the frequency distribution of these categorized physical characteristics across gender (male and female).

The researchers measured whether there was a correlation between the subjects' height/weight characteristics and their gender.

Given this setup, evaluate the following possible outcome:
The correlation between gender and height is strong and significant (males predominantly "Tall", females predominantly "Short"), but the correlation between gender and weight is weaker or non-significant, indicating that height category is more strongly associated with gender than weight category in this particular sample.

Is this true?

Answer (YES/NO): NO